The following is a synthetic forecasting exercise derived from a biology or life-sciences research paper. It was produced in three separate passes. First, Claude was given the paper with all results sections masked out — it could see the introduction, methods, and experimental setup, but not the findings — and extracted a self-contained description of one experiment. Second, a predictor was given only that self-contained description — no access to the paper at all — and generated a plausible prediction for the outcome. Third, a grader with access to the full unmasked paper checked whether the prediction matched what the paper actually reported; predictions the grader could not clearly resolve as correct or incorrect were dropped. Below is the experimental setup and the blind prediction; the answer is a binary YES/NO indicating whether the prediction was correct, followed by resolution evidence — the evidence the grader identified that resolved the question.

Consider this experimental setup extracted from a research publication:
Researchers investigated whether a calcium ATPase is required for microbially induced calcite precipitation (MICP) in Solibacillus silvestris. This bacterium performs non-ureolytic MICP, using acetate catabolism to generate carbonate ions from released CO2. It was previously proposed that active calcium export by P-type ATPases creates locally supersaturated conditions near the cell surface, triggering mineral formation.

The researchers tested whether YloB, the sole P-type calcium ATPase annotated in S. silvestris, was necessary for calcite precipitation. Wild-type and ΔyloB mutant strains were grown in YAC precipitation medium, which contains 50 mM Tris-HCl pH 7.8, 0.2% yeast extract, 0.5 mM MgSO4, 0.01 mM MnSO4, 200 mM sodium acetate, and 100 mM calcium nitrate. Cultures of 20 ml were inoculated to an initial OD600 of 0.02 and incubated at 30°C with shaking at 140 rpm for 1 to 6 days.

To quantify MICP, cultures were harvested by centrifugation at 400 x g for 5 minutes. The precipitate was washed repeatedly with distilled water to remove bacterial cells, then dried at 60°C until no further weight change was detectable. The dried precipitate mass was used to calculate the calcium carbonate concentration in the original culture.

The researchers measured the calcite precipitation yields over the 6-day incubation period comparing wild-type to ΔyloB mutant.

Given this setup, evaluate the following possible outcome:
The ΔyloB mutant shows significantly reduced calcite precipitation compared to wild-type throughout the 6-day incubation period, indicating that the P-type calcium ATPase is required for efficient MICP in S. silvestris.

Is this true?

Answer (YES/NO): NO